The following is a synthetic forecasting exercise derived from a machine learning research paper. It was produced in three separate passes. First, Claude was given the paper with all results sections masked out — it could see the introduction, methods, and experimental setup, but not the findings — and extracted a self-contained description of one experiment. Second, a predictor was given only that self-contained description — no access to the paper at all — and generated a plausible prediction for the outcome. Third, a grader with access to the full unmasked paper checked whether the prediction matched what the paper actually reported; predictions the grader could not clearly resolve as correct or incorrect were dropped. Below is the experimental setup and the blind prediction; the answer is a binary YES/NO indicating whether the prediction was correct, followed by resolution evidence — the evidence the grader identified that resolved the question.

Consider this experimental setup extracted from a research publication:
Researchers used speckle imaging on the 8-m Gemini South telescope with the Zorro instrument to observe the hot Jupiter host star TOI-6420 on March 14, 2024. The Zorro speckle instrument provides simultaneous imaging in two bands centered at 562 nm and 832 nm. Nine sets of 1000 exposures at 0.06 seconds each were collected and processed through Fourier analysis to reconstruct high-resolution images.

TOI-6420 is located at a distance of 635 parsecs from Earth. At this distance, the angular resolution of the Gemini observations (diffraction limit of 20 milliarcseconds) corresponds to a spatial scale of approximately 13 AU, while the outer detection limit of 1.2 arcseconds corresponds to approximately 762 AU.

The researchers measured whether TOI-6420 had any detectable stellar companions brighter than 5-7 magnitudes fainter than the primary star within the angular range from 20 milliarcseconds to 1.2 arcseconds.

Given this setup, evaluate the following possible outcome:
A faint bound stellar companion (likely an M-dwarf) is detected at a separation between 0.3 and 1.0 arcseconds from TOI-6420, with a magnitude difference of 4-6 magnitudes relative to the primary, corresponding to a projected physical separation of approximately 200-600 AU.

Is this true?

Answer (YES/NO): NO